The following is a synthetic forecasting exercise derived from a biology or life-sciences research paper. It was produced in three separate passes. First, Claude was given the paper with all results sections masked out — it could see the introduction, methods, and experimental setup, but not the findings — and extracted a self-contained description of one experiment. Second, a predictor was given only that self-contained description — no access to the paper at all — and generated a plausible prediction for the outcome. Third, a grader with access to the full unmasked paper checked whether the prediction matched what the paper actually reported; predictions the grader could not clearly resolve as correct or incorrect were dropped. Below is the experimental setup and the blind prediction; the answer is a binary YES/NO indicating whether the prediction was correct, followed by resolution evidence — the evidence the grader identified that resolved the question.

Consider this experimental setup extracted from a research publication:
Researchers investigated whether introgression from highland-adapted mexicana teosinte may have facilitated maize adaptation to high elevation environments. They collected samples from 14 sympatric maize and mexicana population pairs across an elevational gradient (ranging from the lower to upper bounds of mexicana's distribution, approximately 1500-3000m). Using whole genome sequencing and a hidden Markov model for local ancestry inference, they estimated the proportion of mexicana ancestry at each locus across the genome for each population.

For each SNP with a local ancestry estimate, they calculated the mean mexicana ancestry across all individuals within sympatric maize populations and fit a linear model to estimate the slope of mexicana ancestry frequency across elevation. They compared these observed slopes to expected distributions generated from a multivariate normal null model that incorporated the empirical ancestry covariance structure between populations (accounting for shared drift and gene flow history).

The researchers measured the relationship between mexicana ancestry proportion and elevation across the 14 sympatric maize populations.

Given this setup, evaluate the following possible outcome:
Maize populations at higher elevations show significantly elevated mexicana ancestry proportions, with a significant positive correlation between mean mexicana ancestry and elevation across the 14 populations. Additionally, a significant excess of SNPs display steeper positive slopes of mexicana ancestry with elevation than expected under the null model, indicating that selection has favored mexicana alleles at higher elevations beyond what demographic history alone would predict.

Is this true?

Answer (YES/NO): YES